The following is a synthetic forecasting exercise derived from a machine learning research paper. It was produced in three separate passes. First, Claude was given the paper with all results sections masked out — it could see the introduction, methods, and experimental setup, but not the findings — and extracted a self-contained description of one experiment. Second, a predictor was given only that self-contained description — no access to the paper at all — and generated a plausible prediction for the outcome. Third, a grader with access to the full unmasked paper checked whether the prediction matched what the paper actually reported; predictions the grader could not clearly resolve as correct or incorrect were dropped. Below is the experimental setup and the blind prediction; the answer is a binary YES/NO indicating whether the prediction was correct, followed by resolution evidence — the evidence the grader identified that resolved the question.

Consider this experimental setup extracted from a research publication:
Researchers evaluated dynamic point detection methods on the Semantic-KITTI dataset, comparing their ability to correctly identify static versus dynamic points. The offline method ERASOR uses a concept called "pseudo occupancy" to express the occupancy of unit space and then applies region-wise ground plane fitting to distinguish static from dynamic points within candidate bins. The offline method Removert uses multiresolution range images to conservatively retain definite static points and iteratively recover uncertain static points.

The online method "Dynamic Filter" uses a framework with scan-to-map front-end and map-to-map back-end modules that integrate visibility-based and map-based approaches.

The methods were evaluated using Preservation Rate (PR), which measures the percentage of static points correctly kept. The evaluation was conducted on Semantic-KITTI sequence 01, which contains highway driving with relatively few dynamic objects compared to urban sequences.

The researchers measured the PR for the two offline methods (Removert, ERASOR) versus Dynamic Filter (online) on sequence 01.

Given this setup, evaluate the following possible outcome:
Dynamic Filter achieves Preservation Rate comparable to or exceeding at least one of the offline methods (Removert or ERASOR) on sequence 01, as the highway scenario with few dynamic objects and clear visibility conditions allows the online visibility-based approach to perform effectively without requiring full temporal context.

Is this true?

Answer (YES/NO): NO